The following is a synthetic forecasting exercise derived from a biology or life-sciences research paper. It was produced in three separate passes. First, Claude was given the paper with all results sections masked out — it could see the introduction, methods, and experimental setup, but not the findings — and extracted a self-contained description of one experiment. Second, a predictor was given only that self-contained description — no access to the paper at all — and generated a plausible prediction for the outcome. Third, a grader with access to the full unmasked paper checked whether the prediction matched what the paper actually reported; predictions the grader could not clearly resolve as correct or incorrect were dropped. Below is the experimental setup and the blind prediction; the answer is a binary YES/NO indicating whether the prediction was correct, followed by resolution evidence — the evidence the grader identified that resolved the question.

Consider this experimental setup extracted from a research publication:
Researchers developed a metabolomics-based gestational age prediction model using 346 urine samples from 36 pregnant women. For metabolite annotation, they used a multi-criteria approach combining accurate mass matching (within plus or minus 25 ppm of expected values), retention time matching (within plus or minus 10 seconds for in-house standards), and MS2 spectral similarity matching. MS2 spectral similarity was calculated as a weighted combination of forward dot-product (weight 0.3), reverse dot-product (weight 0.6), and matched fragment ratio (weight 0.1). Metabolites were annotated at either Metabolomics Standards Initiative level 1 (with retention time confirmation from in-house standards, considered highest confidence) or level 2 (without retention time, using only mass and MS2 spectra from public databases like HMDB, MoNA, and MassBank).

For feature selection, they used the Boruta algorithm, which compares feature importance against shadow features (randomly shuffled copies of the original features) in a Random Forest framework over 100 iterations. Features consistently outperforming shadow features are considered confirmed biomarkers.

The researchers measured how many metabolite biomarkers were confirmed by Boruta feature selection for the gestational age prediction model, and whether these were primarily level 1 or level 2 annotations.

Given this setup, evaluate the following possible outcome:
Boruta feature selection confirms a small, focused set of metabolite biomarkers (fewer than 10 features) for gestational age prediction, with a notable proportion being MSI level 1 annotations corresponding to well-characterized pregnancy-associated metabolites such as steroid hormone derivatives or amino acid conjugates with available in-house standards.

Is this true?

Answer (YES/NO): NO